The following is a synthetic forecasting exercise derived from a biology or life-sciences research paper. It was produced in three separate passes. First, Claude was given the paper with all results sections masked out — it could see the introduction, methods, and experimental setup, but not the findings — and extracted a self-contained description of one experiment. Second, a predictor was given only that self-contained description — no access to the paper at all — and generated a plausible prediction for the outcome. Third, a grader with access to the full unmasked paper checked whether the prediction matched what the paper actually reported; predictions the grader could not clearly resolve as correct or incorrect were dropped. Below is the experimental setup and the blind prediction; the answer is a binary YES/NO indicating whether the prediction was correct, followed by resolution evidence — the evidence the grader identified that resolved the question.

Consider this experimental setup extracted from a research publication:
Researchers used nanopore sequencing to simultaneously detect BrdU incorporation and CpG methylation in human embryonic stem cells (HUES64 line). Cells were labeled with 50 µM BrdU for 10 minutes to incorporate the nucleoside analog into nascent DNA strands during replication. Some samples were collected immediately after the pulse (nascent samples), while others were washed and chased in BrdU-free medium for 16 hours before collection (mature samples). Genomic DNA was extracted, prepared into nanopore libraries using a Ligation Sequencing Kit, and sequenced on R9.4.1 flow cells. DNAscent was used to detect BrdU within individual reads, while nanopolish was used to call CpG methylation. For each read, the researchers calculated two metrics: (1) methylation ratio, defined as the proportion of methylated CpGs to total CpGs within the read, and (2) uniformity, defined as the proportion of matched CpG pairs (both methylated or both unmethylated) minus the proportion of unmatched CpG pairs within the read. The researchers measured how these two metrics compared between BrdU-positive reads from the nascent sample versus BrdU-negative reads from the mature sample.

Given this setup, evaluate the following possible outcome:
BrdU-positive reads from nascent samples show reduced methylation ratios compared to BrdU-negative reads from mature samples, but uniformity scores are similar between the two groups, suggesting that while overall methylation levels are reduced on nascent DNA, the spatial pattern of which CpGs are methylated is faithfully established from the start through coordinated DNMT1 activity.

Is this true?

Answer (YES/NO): NO